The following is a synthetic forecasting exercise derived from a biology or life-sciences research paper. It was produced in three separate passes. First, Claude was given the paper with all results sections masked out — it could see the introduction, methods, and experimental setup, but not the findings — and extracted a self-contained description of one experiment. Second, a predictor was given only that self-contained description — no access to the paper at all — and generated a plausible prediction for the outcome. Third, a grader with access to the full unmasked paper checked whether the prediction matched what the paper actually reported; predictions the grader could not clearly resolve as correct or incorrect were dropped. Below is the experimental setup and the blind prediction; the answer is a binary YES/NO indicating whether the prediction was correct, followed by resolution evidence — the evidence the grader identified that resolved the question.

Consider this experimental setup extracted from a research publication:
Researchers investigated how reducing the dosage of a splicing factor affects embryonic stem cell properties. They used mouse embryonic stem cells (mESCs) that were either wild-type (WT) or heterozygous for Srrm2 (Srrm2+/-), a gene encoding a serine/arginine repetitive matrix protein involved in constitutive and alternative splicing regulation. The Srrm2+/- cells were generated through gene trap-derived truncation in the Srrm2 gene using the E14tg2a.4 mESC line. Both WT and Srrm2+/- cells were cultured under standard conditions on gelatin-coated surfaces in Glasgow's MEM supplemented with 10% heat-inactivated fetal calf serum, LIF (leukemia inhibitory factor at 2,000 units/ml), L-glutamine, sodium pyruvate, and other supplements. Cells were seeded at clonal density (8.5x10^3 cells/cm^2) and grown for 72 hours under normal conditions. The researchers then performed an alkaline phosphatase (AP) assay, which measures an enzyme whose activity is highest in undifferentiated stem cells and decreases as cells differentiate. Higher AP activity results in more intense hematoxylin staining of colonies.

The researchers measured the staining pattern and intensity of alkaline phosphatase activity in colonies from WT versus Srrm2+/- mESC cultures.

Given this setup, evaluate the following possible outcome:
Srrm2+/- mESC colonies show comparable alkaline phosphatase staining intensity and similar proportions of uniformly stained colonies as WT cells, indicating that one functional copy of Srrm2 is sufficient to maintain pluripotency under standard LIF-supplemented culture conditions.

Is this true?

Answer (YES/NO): NO